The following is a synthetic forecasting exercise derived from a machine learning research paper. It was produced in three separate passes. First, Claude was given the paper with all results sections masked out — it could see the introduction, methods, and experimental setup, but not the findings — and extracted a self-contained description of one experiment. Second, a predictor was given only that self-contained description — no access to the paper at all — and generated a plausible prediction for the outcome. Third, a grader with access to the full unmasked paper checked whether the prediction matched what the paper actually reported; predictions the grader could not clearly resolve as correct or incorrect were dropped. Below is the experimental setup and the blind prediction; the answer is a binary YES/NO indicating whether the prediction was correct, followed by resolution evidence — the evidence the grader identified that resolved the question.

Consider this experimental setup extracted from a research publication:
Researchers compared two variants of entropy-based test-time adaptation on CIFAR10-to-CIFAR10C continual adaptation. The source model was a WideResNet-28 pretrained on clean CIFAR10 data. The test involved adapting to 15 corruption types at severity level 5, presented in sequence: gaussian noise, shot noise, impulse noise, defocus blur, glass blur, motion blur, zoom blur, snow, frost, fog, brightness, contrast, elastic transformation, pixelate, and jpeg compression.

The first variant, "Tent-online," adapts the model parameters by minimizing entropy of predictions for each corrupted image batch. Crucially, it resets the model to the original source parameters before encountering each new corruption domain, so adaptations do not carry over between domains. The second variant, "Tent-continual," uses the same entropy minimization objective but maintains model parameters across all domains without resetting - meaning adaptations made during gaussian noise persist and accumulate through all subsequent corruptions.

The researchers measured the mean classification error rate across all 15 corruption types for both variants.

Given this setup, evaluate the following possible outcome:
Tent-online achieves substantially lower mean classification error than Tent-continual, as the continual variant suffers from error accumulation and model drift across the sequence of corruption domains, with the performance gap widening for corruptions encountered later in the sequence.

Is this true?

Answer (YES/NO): NO